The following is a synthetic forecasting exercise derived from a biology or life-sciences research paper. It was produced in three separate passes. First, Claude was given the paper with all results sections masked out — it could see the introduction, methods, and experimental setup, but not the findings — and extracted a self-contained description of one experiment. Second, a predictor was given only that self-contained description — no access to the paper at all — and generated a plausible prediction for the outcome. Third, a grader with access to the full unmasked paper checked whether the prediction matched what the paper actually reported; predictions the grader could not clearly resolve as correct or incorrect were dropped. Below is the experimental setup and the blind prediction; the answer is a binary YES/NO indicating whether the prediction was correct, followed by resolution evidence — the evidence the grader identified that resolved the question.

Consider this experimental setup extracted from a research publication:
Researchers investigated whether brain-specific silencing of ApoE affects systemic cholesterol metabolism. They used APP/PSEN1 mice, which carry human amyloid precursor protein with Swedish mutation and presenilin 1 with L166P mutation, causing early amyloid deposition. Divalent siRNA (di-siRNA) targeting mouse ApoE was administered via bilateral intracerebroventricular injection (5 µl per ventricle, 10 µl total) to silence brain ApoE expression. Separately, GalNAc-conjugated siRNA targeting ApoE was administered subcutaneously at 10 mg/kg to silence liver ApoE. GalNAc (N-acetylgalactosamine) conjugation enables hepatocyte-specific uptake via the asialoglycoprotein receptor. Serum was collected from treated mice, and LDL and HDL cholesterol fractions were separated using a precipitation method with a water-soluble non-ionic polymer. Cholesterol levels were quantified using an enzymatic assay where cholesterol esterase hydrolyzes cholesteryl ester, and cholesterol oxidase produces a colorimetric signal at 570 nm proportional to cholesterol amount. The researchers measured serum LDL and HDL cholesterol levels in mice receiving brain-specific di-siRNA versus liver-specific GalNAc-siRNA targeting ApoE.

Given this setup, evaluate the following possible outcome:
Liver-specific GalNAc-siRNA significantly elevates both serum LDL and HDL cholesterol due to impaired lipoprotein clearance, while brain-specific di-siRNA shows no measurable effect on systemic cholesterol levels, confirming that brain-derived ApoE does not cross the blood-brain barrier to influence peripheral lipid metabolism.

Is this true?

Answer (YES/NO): NO